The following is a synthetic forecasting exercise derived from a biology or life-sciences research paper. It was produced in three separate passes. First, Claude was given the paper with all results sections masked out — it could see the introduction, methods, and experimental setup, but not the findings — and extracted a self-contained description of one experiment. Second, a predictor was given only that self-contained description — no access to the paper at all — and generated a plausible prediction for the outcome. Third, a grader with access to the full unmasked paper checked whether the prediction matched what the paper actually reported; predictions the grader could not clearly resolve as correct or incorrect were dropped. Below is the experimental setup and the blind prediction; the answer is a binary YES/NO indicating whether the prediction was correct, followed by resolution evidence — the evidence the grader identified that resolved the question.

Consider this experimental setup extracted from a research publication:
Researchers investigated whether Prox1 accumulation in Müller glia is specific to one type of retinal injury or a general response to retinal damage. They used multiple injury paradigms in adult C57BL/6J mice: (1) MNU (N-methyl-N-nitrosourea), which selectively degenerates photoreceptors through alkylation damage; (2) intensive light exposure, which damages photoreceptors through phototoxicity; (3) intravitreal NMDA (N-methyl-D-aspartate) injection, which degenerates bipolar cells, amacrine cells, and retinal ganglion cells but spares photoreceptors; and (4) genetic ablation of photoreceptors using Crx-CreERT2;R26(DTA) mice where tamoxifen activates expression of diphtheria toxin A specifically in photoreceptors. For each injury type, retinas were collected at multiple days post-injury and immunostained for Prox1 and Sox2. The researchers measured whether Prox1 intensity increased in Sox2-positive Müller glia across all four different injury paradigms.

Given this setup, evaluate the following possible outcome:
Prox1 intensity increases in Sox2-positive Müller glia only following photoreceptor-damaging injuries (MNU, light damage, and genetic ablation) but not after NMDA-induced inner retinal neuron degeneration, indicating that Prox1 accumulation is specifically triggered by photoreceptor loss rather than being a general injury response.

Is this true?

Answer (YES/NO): NO